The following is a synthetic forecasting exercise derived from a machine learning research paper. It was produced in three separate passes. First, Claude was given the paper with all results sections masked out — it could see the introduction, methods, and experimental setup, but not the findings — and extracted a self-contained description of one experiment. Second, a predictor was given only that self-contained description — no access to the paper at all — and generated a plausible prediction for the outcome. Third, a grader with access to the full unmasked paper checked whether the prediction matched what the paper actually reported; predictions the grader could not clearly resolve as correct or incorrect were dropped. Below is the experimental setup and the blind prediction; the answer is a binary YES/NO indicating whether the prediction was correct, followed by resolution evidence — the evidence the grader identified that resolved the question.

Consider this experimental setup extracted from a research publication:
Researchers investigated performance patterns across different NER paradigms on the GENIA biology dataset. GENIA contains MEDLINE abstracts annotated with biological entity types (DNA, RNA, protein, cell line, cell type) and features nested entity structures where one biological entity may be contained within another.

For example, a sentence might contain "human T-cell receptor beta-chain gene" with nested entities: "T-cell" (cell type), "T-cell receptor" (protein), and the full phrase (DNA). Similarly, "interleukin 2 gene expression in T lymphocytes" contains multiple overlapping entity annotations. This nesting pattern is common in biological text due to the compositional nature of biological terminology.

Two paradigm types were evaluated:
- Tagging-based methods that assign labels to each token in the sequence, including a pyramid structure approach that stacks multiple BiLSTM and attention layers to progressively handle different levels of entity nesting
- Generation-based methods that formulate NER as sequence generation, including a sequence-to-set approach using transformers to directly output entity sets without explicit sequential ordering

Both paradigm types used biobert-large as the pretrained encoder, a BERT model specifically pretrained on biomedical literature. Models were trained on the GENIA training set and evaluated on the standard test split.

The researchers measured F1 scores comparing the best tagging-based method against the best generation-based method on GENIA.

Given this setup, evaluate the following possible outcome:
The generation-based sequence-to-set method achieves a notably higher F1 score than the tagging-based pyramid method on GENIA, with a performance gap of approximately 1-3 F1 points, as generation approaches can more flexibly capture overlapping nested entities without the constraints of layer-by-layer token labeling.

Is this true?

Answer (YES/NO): YES